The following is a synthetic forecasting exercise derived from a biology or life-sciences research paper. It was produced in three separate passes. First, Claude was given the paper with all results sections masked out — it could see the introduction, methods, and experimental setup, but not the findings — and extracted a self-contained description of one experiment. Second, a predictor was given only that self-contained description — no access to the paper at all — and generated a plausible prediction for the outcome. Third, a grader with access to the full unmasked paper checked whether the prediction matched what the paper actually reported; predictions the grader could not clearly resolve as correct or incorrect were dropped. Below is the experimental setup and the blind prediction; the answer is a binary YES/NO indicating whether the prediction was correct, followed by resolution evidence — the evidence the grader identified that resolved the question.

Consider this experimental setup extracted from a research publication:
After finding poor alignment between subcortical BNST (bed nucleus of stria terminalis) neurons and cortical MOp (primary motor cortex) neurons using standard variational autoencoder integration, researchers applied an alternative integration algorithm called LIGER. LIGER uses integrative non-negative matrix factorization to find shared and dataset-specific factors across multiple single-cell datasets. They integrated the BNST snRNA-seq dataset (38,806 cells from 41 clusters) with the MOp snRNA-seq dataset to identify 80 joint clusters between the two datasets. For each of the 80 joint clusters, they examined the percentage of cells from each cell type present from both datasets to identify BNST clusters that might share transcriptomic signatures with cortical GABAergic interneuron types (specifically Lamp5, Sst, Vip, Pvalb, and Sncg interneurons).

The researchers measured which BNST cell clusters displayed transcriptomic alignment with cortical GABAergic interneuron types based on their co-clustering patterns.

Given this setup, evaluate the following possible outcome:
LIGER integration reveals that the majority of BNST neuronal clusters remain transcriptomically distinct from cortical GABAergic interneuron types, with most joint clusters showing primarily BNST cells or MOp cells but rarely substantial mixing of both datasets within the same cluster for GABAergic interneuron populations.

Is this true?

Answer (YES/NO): YES